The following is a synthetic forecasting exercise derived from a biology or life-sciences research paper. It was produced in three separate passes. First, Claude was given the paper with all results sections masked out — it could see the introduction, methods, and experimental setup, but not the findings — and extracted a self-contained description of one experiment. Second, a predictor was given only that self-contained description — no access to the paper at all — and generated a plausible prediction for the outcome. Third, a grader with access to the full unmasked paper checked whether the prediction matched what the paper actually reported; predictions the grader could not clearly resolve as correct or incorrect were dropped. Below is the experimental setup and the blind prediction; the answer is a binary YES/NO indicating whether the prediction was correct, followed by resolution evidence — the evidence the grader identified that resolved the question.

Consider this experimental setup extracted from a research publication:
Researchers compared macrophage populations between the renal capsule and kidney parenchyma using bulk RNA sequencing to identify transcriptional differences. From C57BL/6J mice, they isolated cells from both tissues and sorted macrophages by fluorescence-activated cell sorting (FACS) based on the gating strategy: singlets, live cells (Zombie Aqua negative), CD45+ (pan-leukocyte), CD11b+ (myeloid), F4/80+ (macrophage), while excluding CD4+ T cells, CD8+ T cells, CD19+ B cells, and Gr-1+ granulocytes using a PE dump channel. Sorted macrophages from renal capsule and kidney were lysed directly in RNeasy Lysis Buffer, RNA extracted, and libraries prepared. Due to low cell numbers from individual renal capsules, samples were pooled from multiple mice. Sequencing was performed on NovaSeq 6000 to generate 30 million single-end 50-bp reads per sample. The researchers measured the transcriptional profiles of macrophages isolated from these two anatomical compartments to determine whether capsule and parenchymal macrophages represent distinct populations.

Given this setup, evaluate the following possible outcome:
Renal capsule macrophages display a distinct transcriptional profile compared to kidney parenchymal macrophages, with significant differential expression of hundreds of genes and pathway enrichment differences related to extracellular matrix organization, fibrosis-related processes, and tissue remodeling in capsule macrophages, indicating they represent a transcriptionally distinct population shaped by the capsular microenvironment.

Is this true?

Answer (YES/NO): YES